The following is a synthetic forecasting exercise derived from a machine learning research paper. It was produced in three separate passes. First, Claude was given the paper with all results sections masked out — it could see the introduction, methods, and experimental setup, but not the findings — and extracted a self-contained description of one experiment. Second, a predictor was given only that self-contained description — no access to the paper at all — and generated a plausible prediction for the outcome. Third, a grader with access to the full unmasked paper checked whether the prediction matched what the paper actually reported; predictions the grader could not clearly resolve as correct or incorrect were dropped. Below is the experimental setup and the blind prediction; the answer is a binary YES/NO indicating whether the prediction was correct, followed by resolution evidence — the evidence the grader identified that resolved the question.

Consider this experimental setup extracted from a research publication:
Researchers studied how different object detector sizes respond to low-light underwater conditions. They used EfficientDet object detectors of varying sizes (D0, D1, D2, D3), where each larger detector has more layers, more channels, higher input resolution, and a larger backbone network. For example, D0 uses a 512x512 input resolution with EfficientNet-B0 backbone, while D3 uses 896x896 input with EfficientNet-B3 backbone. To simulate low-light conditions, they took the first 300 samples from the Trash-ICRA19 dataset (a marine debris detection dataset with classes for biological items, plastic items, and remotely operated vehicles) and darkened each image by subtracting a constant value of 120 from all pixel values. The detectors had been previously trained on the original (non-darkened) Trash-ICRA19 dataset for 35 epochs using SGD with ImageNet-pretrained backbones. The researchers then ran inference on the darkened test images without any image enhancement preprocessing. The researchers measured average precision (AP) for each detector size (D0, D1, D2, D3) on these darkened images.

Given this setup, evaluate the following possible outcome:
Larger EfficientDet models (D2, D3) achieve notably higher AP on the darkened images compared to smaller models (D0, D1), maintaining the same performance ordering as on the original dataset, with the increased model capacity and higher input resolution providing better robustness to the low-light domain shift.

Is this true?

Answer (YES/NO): NO